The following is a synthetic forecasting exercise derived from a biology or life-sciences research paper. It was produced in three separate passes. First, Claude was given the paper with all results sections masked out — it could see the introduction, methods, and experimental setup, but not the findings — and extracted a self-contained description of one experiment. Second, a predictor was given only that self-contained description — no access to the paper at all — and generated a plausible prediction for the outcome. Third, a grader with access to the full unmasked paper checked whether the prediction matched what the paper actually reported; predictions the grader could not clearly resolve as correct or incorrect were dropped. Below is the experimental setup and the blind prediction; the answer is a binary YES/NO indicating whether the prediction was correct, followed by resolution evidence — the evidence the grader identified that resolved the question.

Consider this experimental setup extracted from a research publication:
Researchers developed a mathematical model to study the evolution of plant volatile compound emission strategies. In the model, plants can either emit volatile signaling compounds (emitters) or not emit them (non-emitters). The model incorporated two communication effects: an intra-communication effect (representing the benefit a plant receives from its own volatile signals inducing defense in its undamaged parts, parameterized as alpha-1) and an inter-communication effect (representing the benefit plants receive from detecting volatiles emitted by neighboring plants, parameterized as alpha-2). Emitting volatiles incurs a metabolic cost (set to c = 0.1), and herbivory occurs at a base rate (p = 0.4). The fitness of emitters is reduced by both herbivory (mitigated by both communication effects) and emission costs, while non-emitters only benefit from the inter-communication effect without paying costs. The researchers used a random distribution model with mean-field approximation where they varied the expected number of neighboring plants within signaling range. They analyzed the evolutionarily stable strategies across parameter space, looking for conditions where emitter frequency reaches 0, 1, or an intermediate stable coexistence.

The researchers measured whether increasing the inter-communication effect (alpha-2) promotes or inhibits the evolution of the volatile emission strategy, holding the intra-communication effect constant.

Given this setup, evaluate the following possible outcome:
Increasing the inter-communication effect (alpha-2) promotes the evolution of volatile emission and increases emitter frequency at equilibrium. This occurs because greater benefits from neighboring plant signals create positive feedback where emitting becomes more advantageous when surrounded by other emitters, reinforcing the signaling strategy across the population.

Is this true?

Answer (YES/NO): NO